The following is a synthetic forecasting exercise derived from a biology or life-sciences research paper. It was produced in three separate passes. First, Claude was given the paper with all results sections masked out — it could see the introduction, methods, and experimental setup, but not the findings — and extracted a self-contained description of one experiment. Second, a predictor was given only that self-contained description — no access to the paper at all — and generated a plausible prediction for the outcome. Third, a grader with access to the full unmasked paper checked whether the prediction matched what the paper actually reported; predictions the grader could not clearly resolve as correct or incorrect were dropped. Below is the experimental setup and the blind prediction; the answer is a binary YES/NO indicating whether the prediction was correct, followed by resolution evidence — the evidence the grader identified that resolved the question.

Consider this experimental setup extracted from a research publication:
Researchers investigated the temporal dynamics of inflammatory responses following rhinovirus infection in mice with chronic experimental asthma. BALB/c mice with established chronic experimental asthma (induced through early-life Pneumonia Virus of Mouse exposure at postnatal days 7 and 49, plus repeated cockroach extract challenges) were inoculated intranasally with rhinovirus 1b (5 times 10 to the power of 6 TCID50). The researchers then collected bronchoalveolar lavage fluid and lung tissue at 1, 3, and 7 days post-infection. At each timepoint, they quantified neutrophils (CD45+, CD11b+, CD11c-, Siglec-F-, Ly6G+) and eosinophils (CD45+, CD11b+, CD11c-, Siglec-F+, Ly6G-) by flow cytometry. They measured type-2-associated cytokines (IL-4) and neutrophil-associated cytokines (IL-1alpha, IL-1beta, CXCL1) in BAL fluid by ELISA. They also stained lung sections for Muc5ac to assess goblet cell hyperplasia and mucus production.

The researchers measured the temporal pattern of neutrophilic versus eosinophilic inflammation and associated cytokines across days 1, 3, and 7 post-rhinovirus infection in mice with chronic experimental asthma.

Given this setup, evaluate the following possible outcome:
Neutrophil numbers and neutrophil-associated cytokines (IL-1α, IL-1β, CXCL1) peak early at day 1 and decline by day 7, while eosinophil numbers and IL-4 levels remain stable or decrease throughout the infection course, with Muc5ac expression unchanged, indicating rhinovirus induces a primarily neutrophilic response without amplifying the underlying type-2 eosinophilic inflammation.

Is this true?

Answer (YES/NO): NO